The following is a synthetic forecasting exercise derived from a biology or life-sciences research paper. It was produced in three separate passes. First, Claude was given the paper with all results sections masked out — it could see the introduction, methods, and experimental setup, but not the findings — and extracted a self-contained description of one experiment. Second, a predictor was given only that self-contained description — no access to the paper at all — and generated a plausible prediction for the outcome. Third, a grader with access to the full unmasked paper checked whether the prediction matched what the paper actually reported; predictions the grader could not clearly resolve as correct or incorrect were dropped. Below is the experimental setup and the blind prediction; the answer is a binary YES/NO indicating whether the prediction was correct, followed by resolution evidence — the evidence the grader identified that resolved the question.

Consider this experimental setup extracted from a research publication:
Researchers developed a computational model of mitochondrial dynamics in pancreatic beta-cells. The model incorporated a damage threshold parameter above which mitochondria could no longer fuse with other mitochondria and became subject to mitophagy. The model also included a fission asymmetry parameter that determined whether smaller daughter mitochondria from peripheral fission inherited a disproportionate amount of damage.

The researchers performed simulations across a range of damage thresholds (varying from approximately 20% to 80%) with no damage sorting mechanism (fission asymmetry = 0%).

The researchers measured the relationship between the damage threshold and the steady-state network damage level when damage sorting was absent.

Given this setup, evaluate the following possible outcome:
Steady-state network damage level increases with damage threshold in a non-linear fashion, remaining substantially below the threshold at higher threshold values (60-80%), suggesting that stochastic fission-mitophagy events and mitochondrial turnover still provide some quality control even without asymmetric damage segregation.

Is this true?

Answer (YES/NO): NO